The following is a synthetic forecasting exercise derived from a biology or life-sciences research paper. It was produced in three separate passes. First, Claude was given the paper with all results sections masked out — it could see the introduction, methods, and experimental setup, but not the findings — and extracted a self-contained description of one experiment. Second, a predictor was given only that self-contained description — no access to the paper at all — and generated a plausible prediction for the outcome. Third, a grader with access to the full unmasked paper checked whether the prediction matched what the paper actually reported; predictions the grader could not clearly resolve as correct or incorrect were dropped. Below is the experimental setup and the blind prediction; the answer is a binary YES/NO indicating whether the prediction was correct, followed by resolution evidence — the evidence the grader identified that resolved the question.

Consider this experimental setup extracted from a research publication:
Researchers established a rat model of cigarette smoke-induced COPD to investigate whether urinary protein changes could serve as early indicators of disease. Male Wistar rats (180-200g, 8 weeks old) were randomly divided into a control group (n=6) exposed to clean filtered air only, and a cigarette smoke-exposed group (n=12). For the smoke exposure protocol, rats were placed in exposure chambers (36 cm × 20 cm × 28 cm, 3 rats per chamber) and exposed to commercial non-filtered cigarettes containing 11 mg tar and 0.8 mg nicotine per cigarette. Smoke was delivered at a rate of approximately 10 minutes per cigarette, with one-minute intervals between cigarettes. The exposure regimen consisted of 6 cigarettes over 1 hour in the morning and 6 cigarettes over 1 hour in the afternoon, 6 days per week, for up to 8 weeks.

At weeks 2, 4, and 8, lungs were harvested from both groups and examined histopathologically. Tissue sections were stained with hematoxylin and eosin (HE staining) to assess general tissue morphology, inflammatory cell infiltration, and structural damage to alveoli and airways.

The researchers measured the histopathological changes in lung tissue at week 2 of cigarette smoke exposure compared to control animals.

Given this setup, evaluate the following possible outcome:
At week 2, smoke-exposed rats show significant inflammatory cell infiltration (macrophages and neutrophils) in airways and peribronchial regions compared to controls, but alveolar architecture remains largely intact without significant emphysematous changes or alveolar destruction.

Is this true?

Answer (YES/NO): NO